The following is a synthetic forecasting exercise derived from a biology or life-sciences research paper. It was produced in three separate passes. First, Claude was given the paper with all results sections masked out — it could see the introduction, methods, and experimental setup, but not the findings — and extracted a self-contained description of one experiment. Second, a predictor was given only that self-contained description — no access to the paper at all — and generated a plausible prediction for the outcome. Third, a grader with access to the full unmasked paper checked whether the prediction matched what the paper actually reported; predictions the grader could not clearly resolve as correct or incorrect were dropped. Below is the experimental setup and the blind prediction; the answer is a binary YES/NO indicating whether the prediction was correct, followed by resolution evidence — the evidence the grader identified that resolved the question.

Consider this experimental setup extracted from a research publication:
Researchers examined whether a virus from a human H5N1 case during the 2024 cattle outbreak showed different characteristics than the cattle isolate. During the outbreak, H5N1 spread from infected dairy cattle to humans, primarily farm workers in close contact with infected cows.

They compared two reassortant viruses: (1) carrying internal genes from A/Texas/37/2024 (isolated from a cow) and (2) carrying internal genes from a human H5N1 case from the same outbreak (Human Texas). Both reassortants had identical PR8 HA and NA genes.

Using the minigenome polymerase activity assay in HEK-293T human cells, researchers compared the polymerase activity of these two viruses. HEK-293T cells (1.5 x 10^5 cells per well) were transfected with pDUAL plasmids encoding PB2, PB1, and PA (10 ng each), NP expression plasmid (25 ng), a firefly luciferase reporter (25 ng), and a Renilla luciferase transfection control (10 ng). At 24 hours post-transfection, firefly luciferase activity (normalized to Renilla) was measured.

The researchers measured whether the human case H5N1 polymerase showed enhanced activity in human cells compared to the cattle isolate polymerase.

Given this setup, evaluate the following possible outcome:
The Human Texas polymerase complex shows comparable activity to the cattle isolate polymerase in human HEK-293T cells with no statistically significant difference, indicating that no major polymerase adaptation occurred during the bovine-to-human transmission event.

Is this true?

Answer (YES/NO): NO